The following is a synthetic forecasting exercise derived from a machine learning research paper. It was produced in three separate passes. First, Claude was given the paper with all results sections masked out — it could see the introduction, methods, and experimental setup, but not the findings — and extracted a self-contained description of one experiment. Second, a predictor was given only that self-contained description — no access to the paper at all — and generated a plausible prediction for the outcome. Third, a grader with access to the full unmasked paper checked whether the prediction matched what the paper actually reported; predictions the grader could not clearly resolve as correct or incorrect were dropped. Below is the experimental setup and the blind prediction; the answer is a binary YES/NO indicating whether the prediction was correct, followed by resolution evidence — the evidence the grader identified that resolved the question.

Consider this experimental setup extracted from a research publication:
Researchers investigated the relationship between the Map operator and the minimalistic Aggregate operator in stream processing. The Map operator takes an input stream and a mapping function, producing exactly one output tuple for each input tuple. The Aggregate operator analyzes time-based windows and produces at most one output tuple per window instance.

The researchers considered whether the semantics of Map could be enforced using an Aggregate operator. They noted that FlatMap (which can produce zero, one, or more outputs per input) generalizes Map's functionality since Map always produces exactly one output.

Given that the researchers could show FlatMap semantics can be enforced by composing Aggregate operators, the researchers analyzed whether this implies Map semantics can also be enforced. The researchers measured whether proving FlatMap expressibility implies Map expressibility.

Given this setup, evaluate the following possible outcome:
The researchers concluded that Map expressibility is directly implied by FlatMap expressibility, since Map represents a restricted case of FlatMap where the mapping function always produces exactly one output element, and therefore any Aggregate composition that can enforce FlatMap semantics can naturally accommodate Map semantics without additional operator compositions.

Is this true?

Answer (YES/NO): YES